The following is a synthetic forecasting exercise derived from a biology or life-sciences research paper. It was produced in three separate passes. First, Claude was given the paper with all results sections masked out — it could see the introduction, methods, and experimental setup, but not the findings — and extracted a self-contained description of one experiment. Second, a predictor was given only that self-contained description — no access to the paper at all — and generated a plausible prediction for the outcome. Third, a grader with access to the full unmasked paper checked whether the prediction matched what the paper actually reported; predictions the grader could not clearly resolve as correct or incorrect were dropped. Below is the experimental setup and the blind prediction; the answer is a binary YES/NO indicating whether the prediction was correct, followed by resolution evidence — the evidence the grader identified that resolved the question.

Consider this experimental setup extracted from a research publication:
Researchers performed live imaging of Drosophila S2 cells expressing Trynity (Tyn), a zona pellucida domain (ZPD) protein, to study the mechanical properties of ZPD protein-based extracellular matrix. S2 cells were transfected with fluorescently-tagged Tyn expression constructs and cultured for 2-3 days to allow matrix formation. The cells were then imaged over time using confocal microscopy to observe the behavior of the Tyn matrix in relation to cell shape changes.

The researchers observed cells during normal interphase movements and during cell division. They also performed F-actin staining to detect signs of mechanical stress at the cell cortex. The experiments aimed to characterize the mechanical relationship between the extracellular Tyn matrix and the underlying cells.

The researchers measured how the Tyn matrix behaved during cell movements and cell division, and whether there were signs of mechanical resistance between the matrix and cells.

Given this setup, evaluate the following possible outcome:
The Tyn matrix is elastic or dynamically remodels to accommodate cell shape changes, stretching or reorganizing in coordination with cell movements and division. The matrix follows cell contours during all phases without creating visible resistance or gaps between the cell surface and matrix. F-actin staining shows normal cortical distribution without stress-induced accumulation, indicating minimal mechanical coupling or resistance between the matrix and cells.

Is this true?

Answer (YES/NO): NO